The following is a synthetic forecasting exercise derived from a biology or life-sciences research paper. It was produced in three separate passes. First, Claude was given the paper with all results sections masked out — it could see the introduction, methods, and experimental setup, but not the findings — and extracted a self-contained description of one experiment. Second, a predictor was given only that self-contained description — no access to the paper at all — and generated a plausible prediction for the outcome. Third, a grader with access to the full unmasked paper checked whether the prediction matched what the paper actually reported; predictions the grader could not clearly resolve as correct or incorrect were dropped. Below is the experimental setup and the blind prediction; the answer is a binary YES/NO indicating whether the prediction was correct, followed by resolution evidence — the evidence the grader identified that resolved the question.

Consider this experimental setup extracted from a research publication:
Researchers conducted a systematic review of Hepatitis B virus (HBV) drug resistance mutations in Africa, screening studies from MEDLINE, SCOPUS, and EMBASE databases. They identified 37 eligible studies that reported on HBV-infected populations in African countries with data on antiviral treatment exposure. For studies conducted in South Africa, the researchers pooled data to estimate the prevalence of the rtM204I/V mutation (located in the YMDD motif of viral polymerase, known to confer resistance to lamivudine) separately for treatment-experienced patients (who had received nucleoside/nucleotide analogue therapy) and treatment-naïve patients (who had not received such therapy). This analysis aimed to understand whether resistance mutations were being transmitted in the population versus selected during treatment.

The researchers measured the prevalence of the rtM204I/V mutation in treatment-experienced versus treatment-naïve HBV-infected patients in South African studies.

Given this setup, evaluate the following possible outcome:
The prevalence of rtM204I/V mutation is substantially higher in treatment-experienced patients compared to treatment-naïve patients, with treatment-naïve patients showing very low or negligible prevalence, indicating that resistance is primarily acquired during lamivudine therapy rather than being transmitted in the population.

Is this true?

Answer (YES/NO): NO